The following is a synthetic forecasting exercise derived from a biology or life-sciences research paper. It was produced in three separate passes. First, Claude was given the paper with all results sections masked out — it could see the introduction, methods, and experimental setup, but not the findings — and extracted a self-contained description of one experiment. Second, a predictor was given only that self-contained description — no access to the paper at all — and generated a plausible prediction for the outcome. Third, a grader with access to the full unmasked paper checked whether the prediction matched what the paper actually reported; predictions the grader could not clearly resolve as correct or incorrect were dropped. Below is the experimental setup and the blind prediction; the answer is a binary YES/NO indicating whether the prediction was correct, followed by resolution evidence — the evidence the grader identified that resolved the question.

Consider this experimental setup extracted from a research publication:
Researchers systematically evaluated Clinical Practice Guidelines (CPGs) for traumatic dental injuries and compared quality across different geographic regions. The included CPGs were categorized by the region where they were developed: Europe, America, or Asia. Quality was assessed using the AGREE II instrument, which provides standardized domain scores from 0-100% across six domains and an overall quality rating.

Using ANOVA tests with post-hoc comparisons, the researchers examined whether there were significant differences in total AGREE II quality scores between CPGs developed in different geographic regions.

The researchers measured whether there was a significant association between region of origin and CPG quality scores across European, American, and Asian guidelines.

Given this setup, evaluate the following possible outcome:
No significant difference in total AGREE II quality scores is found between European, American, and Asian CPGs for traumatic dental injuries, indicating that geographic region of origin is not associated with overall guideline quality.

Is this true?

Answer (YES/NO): YES